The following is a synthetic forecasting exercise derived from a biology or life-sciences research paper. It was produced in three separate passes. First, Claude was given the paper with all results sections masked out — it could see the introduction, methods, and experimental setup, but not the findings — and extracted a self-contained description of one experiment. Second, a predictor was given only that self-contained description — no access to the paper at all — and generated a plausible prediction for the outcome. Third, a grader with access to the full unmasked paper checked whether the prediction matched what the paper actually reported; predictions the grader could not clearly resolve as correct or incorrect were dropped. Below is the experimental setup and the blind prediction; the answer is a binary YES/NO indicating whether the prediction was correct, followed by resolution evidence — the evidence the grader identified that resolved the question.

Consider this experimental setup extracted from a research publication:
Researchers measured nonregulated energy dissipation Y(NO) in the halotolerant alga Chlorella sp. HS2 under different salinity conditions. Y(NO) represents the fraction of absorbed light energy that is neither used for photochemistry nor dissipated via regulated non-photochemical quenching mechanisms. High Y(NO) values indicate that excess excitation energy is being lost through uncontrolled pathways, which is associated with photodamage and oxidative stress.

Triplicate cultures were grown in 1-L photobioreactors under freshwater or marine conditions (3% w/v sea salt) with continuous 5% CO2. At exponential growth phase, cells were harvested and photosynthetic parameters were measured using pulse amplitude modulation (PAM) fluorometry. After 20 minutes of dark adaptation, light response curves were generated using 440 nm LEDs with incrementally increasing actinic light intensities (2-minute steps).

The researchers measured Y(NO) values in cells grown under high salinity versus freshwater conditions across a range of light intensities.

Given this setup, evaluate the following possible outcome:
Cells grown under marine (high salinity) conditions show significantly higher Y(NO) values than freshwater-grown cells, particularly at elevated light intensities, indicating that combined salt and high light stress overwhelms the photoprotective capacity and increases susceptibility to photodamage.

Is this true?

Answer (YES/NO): NO